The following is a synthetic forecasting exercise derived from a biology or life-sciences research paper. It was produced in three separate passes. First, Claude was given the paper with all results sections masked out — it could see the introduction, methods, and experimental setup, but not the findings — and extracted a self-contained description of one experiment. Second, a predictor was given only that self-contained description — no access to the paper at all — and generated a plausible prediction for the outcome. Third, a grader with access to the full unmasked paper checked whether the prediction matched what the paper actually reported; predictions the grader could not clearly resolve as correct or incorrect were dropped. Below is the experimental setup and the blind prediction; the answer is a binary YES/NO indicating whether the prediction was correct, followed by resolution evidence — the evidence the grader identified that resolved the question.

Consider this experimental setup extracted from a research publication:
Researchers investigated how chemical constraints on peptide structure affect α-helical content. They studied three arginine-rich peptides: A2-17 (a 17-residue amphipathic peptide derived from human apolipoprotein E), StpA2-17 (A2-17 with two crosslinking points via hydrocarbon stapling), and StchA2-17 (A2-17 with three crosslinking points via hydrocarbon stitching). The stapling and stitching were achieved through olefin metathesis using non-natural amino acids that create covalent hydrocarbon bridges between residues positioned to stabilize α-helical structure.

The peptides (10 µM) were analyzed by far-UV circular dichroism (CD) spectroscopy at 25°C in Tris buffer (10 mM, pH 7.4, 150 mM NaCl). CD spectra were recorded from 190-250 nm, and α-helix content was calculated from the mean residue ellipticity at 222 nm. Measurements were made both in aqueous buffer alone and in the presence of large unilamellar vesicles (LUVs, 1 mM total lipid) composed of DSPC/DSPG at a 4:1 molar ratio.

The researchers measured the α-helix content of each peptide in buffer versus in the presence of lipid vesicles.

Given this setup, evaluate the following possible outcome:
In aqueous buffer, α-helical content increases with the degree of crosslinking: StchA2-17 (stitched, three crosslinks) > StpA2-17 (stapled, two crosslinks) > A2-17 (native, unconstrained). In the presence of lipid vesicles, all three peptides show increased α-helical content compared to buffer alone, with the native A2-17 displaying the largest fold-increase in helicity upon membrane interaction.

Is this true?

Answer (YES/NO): NO